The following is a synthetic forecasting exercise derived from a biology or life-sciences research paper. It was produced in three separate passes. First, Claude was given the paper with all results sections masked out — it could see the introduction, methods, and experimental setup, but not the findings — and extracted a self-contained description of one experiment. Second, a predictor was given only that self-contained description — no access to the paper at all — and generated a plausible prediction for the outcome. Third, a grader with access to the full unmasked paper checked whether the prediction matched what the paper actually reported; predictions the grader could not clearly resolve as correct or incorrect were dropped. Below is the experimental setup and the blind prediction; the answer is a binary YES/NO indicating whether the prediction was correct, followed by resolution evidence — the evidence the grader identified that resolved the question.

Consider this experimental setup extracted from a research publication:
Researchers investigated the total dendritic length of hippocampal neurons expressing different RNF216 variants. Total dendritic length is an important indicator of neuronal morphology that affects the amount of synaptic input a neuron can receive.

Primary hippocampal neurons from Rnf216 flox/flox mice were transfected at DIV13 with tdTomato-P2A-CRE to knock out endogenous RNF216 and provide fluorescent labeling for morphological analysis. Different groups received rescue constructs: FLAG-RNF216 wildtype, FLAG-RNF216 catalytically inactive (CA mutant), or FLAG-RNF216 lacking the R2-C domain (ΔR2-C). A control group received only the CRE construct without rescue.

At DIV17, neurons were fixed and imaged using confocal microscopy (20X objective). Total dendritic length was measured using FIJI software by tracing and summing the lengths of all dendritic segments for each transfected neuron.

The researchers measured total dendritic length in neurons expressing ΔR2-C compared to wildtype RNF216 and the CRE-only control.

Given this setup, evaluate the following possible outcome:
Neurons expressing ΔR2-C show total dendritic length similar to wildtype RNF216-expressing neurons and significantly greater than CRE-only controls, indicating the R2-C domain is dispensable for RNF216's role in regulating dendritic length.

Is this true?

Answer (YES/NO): NO